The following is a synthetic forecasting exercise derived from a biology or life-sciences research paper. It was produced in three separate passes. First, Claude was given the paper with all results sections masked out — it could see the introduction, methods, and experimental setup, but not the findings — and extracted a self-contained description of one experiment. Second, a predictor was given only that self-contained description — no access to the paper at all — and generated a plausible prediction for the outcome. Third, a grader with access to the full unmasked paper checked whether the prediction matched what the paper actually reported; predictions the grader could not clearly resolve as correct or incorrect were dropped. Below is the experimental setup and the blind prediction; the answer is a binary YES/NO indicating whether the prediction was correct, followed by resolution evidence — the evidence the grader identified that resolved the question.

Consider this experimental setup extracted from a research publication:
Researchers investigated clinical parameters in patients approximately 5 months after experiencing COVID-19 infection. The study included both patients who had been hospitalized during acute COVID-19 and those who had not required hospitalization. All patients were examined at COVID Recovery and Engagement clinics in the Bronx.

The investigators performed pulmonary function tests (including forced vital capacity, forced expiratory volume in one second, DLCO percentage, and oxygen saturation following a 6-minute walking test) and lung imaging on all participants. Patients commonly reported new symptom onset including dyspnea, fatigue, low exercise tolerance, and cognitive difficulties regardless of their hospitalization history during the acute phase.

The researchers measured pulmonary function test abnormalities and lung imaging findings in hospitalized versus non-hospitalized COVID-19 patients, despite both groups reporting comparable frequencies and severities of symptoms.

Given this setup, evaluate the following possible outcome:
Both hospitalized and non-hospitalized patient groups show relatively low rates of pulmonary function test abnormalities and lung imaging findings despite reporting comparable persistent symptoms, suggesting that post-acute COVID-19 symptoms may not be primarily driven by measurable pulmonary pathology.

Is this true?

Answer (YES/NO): NO